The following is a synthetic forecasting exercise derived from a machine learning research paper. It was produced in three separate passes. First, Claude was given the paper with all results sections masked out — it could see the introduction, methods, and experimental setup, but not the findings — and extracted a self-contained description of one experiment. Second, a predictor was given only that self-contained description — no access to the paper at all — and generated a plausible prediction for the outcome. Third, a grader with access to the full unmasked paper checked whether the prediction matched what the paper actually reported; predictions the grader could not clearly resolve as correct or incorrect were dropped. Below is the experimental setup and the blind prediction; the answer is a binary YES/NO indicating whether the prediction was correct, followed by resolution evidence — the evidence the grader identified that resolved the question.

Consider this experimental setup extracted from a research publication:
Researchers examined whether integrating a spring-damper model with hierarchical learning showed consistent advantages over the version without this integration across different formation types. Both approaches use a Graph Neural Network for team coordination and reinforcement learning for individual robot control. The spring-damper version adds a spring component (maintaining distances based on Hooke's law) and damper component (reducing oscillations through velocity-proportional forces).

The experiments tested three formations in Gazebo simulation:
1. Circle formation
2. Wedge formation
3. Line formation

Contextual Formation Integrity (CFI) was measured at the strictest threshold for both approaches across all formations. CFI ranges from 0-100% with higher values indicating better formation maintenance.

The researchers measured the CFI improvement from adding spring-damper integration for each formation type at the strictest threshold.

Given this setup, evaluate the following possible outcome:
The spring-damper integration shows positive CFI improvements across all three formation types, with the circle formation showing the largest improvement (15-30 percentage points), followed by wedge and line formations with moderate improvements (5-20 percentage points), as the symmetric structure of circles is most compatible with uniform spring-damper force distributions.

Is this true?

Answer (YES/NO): NO